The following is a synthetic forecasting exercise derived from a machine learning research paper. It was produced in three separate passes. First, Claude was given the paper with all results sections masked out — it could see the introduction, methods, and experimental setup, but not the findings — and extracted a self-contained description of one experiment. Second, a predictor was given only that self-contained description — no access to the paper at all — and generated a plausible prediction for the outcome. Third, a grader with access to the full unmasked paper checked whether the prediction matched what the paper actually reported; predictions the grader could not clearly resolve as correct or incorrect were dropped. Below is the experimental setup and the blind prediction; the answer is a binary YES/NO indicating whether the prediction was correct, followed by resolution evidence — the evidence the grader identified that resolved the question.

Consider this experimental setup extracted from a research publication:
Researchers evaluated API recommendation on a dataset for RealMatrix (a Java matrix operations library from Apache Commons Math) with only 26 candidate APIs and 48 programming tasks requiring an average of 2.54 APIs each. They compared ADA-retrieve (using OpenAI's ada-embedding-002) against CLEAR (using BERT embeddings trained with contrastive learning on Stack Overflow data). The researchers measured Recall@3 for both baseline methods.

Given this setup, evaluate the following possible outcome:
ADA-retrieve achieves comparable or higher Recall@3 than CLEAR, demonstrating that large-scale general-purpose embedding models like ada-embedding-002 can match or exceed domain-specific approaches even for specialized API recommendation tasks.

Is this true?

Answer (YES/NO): NO